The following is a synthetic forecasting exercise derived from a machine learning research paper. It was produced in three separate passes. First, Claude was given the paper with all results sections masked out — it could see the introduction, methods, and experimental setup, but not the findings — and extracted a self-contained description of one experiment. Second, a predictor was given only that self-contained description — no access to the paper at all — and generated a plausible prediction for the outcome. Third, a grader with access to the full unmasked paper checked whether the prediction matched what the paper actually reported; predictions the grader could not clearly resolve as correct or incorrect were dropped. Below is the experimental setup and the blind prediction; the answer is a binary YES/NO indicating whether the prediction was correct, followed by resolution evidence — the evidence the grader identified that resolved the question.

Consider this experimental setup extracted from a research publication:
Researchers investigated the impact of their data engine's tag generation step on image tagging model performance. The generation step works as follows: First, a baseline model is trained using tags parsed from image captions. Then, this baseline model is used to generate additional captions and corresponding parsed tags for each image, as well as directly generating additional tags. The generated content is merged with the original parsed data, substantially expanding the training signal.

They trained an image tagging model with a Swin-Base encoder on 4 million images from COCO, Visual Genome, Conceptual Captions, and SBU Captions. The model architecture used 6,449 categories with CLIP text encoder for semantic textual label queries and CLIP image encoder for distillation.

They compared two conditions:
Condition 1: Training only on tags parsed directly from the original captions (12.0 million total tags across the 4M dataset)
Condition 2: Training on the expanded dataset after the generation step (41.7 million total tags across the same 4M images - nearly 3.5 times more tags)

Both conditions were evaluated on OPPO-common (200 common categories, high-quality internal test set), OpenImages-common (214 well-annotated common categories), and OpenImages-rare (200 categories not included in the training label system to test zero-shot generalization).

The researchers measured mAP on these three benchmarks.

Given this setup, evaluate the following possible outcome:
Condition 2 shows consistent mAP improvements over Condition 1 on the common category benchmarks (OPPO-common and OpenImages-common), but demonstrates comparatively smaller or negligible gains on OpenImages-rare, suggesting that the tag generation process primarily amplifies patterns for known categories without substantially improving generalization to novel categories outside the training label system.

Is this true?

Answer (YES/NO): NO